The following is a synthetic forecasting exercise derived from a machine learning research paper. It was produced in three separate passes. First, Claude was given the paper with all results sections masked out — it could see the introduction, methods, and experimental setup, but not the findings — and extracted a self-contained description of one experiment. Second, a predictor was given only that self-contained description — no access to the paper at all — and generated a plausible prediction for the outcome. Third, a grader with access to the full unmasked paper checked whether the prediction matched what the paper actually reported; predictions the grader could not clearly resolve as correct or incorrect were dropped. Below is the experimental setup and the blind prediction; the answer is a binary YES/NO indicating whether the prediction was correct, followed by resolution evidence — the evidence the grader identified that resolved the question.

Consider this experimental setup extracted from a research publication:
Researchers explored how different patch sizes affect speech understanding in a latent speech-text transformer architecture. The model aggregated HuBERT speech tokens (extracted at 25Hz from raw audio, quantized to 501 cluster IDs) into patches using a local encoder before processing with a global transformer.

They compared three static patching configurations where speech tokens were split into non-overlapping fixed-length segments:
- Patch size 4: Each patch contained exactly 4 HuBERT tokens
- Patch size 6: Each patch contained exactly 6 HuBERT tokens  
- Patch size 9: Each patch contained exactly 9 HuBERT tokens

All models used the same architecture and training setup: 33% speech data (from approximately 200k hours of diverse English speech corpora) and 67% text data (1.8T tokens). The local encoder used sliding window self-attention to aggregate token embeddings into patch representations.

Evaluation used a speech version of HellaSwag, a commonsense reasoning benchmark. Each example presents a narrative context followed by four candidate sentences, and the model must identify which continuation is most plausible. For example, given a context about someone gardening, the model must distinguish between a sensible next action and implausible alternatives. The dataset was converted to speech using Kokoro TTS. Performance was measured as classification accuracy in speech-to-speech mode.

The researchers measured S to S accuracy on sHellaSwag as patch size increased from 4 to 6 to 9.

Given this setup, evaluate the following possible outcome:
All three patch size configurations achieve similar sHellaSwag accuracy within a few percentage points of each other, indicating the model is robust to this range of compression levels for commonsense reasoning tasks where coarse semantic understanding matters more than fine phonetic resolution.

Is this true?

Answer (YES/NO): NO